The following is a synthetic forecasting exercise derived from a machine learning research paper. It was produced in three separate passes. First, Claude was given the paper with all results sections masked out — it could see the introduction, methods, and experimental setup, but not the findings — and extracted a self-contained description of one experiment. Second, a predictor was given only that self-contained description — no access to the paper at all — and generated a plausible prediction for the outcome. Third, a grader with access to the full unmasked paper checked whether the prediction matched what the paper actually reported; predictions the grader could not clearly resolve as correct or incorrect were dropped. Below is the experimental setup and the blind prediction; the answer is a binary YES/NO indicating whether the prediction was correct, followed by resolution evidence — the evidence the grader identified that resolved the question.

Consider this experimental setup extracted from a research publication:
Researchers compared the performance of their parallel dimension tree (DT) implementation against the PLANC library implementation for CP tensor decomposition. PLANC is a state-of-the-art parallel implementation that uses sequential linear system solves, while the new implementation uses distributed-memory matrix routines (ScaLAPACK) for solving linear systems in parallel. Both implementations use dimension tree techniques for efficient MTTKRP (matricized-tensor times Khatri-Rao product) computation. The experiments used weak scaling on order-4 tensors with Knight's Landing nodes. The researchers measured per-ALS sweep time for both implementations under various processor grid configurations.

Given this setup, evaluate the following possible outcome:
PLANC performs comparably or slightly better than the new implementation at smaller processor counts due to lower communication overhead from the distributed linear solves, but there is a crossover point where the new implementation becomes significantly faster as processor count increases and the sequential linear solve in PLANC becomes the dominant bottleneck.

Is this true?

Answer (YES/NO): NO